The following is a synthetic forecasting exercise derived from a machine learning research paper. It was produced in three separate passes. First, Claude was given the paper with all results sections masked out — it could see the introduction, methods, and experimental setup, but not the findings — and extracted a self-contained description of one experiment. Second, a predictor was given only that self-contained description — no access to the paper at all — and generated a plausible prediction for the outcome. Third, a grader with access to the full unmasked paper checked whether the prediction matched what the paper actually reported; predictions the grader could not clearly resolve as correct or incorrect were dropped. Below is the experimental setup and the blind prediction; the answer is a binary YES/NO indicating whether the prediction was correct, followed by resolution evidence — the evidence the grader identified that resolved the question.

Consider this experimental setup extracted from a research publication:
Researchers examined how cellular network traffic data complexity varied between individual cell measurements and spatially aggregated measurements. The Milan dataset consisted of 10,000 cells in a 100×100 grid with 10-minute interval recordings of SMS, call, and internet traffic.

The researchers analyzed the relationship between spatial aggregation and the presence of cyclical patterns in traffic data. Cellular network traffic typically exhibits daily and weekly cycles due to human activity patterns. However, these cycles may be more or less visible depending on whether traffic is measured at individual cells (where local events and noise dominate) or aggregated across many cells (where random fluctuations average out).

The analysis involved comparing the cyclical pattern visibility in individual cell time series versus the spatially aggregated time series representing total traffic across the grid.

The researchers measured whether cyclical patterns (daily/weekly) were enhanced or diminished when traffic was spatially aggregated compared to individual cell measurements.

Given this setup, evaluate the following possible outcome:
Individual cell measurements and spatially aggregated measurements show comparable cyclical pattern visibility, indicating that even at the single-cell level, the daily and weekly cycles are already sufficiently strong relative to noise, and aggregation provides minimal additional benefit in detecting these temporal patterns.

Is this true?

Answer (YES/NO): NO